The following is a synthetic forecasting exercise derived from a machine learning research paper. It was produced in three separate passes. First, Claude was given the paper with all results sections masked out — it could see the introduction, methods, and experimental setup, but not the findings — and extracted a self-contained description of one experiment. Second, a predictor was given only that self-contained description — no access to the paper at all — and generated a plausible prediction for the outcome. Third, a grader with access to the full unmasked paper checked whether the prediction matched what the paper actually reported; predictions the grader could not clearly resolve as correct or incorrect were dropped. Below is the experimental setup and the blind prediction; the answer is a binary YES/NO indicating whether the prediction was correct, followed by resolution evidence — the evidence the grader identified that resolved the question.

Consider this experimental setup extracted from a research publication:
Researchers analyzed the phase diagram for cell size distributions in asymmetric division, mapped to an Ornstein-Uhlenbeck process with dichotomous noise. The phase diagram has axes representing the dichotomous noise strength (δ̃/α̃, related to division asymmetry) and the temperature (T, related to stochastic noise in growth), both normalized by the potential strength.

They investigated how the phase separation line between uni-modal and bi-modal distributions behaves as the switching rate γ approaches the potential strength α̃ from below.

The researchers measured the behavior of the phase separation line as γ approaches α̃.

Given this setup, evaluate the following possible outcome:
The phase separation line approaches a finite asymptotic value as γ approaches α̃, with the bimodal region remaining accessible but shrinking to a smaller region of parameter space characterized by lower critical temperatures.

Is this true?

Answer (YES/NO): NO